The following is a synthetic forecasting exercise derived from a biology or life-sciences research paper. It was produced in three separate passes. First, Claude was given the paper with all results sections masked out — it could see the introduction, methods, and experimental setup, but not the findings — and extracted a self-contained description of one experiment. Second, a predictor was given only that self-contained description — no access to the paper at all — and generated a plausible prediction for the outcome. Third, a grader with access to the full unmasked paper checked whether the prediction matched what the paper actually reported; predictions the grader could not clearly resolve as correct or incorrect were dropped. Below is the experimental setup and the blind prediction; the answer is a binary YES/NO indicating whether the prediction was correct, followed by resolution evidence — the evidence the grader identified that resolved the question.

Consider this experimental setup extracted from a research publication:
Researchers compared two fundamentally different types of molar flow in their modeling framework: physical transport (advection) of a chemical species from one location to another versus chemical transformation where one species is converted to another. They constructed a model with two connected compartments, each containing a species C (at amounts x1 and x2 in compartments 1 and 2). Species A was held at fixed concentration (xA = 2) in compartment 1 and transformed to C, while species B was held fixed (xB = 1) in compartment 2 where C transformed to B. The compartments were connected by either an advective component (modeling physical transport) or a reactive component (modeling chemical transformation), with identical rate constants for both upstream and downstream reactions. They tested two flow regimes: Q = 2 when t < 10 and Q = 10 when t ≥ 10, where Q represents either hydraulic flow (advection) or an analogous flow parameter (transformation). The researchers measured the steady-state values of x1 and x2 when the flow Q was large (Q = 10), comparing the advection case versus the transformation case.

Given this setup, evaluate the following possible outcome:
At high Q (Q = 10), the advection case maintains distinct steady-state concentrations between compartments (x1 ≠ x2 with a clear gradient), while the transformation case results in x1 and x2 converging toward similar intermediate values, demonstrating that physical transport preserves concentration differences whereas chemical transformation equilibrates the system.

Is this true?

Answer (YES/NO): YES